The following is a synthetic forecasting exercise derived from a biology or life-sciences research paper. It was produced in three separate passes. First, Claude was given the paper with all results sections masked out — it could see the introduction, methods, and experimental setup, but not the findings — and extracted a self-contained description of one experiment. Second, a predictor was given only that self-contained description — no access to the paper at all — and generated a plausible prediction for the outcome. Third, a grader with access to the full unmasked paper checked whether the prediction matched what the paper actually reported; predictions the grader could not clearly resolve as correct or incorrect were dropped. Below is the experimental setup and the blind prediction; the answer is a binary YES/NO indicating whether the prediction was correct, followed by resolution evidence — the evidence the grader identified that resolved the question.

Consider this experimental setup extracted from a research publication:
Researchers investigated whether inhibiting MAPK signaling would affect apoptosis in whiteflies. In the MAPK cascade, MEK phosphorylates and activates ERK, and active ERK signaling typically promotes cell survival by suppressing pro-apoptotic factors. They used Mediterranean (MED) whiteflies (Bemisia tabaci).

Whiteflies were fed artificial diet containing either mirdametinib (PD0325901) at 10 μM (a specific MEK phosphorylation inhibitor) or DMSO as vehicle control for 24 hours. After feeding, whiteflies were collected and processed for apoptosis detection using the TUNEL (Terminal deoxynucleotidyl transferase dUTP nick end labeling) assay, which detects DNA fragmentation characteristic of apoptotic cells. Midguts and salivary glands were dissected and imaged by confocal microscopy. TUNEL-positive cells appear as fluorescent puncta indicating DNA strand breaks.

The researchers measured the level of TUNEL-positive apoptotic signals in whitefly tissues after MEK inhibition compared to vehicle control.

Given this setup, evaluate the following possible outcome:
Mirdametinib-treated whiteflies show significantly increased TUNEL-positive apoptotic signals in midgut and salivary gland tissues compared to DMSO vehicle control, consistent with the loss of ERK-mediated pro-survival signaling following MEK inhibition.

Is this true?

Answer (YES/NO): YES